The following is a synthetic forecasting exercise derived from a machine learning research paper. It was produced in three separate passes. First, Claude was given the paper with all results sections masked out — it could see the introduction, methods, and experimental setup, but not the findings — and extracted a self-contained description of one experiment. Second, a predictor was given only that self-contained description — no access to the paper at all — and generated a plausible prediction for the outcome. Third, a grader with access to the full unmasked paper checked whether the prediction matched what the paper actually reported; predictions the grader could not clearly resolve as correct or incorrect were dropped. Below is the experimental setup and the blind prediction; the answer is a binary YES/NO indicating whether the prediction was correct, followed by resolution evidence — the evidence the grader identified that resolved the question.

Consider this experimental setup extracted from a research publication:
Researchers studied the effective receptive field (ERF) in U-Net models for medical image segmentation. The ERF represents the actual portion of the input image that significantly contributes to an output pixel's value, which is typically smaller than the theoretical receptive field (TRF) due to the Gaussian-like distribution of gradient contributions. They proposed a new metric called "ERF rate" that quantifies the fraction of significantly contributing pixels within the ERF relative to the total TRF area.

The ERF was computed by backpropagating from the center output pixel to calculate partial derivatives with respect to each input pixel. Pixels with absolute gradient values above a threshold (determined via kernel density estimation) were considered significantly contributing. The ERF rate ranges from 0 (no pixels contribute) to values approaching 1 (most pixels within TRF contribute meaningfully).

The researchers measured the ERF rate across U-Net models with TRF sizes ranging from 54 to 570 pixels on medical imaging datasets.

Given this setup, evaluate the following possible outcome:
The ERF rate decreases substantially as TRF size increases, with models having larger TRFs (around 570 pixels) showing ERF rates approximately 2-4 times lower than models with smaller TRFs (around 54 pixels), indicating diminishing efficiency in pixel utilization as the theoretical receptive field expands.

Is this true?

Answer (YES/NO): NO